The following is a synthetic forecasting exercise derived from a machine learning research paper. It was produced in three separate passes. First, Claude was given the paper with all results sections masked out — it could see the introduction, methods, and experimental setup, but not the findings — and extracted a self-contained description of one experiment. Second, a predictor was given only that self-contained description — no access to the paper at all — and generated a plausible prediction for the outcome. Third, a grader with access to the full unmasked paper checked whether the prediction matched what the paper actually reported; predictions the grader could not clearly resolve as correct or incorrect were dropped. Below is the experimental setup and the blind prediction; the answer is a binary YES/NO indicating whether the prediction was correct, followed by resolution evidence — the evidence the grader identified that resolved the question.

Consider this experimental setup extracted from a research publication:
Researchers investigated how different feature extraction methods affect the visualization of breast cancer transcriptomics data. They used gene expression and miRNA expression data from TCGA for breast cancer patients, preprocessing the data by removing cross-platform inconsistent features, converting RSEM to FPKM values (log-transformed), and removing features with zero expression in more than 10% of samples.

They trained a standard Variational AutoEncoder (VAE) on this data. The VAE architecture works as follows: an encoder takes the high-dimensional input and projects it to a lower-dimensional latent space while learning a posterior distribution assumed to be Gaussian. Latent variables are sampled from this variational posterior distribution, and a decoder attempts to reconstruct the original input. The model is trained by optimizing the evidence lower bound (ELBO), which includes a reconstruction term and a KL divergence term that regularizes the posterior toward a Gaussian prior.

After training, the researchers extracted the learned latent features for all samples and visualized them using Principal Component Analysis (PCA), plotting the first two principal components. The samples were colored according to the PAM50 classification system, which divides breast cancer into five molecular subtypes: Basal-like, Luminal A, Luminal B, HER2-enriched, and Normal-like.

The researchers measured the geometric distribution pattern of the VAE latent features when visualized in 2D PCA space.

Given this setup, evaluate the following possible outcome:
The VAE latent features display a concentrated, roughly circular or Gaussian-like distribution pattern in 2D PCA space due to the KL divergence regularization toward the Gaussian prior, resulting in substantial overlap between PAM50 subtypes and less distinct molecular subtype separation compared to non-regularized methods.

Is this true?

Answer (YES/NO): YES